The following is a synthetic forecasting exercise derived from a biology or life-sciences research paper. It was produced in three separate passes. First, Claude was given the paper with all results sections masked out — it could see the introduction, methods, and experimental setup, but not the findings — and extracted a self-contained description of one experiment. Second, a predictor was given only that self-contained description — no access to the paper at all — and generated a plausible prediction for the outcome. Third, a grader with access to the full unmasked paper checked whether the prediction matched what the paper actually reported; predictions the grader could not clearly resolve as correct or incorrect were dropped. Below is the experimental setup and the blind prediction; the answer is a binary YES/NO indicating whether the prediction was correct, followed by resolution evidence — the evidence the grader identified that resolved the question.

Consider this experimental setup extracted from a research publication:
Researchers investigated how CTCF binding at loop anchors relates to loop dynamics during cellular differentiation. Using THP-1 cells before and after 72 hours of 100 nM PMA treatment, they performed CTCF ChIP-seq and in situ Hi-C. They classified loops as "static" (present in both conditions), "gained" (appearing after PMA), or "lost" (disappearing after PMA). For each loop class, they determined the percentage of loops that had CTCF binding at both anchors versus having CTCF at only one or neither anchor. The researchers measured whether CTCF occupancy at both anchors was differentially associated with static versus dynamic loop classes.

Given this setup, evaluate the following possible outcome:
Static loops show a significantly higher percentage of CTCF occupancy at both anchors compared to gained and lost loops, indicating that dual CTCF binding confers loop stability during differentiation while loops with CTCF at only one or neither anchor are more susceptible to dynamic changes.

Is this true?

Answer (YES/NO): NO